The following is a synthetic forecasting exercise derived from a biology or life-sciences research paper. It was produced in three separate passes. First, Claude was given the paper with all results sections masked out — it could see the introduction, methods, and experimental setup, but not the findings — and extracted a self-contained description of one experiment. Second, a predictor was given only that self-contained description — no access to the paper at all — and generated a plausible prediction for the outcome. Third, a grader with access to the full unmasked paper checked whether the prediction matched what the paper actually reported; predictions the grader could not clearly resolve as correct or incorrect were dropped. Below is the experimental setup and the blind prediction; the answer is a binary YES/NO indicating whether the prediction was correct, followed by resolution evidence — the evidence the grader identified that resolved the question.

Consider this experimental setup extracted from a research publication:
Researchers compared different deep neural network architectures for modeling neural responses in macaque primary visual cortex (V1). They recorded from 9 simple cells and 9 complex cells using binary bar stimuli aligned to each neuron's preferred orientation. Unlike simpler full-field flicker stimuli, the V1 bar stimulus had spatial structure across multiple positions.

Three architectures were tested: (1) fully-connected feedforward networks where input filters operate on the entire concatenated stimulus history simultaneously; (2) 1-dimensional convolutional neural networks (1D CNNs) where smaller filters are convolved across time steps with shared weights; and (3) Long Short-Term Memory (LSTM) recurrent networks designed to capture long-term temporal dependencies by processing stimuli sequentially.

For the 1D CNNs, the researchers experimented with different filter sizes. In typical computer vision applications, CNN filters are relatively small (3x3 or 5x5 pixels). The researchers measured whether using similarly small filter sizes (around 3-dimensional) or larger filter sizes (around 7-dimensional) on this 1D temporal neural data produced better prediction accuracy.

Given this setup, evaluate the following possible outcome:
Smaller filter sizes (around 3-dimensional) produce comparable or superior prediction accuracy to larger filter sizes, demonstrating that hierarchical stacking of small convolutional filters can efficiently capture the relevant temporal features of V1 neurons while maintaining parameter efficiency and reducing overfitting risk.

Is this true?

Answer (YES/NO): NO